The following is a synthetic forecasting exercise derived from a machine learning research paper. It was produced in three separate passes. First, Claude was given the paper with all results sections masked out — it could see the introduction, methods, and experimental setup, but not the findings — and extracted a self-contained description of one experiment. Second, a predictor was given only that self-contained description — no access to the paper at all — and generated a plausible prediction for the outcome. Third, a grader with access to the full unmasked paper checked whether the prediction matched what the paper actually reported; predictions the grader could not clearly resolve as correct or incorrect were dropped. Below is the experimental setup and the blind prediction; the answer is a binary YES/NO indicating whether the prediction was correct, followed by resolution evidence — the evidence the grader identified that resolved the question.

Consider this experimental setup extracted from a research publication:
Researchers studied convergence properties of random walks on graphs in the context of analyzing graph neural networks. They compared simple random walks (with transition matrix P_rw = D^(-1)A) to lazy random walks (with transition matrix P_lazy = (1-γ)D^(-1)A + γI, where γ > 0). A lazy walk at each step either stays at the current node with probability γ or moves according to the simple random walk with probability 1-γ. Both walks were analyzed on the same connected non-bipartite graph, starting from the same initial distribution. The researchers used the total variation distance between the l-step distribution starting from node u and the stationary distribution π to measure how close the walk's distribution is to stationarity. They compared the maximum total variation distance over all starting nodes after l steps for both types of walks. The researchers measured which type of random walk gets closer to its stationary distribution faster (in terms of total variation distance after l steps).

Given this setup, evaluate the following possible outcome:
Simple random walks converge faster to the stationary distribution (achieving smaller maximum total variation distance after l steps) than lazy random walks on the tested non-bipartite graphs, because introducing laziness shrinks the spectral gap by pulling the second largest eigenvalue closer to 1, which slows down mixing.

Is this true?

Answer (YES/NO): YES